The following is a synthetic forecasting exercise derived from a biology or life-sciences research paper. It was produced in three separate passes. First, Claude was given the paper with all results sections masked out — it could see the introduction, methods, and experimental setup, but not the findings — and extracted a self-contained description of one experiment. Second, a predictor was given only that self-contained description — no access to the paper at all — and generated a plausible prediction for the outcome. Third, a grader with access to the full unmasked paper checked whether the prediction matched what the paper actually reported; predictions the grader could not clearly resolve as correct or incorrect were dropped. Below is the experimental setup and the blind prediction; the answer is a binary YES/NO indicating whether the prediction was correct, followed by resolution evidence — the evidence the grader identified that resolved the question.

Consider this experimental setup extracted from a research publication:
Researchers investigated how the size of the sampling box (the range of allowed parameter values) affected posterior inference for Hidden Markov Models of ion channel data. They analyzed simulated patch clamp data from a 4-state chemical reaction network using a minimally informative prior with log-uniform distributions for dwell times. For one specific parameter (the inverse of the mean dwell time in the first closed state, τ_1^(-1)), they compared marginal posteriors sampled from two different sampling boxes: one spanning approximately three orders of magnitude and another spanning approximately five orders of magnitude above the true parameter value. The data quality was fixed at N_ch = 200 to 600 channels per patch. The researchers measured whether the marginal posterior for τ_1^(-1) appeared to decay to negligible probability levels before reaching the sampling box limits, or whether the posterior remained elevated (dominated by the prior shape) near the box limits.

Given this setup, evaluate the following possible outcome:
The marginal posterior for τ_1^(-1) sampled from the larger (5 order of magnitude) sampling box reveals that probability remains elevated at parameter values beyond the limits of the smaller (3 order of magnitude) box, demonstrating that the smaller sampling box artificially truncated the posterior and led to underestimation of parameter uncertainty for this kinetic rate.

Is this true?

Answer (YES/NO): YES